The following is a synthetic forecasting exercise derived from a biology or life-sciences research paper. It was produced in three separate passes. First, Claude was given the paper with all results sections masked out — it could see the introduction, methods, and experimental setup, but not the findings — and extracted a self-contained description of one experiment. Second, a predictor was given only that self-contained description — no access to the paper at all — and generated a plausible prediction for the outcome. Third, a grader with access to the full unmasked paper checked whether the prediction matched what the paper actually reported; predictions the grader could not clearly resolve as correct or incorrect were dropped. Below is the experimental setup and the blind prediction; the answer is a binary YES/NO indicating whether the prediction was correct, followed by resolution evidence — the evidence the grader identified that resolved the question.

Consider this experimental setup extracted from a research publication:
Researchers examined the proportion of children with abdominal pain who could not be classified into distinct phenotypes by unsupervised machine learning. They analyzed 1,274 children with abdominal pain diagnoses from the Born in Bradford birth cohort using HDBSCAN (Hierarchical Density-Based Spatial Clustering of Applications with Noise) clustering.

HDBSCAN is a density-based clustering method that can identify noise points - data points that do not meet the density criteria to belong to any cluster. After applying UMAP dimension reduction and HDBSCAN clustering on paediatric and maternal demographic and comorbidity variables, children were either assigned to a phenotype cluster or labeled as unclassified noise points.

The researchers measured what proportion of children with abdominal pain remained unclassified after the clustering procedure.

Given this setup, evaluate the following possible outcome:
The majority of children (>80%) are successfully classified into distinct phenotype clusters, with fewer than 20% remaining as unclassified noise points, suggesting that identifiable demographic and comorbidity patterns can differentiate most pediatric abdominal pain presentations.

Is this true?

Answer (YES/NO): YES